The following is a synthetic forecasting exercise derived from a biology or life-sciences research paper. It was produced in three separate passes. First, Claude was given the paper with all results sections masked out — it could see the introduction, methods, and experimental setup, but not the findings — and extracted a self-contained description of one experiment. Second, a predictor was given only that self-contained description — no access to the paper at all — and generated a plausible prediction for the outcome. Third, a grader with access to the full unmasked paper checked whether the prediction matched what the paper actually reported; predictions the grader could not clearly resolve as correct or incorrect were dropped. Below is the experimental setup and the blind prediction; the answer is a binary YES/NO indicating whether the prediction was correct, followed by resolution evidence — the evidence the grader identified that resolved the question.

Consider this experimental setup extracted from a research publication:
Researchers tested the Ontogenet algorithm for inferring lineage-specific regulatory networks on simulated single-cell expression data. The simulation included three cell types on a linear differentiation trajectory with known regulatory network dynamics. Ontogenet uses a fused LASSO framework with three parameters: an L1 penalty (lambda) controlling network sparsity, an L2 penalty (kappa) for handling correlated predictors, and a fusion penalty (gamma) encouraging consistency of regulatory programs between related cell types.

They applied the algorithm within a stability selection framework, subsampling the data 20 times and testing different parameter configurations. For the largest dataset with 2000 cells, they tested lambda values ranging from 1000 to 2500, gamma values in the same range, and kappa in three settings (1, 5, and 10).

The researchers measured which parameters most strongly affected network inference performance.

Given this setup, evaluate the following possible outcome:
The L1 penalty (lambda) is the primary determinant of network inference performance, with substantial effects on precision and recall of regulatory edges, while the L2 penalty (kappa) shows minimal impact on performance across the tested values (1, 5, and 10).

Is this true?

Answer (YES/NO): NO